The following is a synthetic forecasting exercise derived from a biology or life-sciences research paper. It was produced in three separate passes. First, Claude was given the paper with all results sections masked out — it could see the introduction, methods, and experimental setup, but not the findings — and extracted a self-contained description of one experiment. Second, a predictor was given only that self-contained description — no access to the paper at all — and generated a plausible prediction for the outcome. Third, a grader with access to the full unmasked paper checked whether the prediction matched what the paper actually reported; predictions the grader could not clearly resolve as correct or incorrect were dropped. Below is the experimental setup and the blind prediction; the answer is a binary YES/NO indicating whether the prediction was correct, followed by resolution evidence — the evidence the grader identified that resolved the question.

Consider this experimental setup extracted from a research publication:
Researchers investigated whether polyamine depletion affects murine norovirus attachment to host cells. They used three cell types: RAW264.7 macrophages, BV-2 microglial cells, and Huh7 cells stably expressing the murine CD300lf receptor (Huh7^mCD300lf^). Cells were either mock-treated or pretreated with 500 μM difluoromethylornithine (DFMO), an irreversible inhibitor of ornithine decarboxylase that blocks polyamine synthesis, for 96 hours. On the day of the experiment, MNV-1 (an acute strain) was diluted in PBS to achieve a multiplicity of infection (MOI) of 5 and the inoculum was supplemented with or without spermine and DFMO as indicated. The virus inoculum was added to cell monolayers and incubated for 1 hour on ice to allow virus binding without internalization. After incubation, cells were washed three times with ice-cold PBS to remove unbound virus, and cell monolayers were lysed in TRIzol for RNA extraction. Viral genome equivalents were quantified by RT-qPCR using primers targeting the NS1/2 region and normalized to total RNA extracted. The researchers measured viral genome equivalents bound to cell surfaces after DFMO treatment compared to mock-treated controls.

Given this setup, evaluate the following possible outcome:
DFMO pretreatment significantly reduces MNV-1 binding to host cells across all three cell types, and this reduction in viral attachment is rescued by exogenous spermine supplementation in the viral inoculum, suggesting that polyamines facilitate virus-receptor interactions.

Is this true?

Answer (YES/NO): NO